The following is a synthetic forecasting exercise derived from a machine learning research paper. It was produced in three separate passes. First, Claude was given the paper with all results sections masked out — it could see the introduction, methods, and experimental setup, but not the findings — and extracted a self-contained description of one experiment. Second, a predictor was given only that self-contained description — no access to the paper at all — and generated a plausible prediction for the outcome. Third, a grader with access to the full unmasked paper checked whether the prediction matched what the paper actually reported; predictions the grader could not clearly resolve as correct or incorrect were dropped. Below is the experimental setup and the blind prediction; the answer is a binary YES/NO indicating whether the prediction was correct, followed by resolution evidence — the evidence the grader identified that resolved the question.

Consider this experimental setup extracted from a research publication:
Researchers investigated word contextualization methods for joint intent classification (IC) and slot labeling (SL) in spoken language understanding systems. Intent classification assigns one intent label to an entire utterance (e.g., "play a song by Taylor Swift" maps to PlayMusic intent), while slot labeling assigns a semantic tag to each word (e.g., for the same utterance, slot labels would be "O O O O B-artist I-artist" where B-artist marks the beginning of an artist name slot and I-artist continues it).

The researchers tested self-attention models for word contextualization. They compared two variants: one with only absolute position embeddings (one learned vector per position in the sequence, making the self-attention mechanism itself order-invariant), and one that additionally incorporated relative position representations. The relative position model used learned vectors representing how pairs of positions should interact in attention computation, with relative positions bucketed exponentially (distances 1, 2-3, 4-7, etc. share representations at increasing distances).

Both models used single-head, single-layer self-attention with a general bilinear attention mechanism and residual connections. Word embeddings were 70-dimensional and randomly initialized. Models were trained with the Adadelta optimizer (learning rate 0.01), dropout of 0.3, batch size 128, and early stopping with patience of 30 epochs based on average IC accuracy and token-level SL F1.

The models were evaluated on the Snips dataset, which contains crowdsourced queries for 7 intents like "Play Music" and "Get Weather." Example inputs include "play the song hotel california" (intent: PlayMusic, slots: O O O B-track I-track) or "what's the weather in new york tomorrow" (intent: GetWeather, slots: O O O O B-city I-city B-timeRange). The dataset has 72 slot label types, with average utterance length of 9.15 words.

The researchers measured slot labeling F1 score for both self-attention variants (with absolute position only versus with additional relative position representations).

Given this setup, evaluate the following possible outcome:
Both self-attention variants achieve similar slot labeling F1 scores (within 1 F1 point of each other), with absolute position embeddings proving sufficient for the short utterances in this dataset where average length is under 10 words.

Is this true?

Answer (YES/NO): NO